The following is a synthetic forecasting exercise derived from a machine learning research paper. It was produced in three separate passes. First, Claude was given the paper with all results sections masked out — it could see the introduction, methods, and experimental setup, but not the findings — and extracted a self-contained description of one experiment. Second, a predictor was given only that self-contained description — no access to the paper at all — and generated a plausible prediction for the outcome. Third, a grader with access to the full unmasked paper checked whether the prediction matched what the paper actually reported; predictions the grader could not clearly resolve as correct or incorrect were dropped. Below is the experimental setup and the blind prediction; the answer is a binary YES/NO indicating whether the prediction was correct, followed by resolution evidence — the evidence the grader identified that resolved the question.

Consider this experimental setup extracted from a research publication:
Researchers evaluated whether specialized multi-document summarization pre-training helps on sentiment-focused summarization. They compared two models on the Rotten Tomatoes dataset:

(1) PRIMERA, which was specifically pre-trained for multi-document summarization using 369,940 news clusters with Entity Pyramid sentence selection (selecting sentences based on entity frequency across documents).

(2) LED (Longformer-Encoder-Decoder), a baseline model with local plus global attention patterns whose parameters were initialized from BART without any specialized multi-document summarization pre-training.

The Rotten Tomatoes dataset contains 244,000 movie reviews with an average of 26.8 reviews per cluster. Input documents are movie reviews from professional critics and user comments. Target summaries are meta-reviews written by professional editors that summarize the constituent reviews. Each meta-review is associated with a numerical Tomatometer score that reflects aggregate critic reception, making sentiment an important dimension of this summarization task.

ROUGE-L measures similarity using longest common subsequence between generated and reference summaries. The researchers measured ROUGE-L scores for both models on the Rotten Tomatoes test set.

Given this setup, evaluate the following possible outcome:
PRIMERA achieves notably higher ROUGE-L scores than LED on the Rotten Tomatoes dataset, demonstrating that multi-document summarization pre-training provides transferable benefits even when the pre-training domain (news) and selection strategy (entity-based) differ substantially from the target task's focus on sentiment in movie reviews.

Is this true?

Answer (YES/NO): NO